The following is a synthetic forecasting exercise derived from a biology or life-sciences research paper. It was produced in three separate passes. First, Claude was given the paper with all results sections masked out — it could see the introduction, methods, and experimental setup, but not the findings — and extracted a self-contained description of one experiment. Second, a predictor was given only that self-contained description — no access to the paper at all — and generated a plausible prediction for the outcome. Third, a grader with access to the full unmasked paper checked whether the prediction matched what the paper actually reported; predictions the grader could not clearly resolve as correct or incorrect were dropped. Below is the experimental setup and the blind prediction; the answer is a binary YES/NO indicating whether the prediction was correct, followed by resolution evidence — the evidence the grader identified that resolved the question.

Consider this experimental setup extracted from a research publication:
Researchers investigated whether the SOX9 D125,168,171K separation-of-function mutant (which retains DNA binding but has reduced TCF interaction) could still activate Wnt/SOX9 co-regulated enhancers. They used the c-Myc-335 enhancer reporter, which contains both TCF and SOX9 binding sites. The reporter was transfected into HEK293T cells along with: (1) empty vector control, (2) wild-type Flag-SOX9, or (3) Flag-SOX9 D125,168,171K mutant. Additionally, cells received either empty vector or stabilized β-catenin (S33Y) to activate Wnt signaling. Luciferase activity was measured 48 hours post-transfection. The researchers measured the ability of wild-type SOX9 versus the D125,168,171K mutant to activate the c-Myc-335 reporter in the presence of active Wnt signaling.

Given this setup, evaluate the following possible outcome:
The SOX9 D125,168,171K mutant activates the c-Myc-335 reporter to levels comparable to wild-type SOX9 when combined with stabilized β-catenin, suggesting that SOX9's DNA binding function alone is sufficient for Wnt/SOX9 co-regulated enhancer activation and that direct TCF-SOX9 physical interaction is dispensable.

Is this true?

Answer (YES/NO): NO